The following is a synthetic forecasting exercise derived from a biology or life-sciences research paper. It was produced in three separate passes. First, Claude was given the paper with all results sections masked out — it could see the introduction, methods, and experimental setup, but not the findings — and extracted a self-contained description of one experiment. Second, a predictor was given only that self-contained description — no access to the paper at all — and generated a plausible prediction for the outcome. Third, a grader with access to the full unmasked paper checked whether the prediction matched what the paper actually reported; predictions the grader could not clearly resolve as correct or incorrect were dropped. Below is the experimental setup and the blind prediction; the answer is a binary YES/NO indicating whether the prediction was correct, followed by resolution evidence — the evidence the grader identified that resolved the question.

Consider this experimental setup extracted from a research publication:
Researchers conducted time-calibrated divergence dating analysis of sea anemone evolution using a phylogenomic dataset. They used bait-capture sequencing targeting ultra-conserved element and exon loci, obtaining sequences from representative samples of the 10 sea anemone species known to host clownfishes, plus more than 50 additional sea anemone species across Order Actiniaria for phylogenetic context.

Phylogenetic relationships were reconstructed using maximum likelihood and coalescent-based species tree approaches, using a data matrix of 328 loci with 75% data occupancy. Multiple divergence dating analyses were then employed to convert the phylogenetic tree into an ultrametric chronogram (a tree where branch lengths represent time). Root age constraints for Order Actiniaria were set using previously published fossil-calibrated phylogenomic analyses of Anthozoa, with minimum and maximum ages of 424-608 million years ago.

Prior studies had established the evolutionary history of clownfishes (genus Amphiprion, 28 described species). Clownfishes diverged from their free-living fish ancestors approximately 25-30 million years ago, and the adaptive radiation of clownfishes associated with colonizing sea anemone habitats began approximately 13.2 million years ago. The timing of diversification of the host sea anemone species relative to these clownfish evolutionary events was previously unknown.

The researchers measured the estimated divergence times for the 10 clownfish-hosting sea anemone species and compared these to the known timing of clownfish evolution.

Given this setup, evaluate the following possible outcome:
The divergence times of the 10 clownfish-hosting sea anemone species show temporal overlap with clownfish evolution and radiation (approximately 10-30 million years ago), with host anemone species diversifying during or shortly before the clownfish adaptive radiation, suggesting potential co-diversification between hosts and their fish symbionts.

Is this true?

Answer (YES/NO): YES